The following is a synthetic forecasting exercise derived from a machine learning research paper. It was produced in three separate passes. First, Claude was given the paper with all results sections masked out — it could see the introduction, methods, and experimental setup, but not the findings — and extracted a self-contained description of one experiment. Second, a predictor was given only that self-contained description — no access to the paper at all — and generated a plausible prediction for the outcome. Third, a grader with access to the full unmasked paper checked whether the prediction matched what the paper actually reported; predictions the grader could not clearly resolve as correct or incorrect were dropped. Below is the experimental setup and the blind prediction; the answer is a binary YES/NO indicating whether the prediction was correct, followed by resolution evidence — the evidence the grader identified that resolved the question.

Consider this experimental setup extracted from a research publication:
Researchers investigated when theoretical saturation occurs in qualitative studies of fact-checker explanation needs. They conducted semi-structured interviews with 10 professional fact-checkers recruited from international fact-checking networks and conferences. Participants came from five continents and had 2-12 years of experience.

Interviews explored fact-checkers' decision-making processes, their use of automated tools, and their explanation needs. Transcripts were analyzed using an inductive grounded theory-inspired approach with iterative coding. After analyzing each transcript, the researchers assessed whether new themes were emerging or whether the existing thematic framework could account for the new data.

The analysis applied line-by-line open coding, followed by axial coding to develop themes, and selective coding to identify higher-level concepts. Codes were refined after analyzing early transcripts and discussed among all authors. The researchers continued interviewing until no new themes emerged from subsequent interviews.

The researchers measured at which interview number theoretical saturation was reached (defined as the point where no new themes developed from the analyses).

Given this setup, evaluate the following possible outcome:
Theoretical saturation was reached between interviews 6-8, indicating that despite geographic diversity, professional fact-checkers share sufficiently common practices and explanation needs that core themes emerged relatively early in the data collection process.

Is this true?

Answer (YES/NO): YES